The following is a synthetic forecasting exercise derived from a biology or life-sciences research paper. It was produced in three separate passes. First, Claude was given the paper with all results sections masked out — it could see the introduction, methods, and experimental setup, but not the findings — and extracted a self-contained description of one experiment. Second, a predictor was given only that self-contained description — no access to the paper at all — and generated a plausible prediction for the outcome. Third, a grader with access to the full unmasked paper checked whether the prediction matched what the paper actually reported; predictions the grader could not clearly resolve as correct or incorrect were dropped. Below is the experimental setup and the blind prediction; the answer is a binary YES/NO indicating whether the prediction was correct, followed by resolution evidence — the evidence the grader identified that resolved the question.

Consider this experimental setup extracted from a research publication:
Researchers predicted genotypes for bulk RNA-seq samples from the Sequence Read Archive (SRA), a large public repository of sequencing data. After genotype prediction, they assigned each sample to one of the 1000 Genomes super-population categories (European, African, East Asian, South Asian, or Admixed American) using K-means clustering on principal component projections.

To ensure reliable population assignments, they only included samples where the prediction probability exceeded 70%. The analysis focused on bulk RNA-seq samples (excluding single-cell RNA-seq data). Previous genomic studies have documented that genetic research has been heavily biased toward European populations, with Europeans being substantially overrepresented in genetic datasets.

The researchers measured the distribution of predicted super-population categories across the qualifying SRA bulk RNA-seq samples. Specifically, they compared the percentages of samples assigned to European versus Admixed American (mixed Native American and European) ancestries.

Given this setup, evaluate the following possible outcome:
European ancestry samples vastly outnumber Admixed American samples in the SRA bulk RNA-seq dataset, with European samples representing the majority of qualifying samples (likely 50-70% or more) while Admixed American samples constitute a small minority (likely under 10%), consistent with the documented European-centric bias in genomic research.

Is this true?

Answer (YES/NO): NO